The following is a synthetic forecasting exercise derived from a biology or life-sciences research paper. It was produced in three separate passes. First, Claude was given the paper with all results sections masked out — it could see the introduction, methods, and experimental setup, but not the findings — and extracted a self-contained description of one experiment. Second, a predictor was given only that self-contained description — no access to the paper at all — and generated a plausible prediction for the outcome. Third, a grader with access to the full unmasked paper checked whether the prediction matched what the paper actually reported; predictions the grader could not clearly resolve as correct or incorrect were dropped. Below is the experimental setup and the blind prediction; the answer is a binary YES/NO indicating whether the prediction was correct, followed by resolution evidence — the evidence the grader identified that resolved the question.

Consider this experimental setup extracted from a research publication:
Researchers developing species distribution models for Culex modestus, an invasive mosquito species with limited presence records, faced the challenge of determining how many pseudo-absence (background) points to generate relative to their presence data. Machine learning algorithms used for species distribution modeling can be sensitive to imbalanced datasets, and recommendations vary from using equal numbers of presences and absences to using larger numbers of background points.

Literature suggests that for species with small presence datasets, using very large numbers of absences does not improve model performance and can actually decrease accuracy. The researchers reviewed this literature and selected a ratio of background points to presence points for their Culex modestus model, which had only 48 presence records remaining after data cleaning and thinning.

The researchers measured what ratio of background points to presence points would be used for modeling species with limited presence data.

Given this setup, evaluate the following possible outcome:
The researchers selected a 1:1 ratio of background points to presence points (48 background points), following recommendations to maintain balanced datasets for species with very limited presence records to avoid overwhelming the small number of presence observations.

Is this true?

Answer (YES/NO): NO